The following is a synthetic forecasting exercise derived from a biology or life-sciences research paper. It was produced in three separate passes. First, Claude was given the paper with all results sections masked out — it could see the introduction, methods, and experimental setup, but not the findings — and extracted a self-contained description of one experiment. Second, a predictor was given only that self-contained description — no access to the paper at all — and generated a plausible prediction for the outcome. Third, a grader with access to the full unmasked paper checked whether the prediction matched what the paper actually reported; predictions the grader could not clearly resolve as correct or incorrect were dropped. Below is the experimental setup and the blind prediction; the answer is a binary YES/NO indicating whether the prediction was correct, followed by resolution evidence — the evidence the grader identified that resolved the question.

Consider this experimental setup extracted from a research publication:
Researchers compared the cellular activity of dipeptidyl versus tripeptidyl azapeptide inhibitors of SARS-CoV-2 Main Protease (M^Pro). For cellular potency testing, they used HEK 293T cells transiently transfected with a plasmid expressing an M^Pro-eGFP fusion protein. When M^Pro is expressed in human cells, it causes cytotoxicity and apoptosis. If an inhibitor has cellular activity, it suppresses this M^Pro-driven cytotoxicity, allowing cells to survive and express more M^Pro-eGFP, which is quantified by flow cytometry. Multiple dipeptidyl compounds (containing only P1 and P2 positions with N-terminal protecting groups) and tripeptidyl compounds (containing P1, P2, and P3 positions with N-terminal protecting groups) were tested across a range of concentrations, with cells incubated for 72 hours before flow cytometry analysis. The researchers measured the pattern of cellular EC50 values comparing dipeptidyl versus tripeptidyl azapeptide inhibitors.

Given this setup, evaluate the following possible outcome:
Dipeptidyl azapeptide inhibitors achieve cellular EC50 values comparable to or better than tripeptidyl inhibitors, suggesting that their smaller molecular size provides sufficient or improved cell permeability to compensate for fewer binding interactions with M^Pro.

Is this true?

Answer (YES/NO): NO